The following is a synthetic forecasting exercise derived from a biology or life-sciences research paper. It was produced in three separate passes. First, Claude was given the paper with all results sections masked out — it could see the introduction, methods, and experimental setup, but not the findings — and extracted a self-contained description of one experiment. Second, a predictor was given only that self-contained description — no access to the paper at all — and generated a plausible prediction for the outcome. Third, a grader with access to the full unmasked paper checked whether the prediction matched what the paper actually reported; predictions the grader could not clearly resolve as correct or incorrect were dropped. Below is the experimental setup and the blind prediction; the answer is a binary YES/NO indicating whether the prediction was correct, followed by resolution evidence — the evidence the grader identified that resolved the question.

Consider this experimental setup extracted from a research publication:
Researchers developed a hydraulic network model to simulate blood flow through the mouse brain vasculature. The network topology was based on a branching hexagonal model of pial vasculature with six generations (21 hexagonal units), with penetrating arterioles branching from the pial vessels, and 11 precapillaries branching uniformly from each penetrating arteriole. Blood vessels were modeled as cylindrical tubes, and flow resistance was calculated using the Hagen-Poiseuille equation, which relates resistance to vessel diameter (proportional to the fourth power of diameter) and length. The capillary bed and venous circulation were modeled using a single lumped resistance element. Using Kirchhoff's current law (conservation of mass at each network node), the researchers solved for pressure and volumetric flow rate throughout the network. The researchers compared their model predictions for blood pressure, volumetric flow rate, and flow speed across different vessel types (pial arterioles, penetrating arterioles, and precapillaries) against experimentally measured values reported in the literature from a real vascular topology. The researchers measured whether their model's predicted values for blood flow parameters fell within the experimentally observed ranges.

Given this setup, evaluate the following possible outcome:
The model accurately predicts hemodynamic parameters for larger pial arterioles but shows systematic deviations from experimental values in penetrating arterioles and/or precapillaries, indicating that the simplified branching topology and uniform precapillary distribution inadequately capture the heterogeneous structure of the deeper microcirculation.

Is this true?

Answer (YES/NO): NO